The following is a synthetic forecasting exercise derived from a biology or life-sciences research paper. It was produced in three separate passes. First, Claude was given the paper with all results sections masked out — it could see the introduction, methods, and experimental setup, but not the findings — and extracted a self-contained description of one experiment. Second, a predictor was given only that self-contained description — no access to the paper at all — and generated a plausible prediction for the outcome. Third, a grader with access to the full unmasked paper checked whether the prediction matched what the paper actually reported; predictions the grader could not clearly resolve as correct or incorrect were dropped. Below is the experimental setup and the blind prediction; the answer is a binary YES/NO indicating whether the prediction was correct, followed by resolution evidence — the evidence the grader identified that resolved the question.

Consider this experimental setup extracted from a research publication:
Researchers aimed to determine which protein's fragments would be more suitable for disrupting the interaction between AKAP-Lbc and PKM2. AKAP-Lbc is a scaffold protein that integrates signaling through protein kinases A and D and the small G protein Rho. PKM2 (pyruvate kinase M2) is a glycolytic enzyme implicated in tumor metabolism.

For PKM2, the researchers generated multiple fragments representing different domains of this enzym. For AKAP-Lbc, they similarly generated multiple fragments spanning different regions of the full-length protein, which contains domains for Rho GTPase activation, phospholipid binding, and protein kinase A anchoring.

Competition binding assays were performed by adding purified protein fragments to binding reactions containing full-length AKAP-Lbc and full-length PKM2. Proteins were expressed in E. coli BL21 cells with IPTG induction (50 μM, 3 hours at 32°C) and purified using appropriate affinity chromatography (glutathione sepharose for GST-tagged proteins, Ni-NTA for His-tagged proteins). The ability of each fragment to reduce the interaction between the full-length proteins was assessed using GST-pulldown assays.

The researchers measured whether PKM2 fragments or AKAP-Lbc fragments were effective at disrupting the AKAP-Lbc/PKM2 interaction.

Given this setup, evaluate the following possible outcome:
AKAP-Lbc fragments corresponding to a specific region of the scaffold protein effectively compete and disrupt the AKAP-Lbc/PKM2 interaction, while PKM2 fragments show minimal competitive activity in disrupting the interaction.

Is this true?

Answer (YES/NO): YES